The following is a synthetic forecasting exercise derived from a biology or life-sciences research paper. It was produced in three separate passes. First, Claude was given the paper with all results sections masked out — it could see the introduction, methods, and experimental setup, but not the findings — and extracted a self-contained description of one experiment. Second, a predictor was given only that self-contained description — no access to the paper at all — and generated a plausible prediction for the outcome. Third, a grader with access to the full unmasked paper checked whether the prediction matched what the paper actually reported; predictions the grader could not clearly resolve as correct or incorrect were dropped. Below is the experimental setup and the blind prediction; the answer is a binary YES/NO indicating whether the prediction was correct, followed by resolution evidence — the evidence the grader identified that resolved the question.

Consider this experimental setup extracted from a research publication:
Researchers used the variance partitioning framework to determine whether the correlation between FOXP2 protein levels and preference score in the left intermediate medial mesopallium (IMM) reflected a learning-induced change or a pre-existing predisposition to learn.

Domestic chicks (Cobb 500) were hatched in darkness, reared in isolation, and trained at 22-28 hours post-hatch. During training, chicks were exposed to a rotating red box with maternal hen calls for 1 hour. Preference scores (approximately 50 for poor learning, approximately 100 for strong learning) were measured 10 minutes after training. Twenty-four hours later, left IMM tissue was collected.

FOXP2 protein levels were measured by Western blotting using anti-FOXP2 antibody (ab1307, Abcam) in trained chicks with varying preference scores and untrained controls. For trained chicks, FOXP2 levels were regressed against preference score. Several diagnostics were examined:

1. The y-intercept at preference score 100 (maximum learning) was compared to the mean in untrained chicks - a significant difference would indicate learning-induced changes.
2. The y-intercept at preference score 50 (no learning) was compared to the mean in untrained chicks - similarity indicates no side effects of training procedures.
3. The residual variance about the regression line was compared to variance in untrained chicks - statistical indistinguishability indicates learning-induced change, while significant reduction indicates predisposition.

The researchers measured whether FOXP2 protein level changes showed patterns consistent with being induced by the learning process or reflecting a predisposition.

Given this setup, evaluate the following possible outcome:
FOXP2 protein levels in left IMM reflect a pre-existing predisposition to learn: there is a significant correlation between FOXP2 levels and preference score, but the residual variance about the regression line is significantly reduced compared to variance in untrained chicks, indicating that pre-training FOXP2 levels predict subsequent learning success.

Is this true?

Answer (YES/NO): NO